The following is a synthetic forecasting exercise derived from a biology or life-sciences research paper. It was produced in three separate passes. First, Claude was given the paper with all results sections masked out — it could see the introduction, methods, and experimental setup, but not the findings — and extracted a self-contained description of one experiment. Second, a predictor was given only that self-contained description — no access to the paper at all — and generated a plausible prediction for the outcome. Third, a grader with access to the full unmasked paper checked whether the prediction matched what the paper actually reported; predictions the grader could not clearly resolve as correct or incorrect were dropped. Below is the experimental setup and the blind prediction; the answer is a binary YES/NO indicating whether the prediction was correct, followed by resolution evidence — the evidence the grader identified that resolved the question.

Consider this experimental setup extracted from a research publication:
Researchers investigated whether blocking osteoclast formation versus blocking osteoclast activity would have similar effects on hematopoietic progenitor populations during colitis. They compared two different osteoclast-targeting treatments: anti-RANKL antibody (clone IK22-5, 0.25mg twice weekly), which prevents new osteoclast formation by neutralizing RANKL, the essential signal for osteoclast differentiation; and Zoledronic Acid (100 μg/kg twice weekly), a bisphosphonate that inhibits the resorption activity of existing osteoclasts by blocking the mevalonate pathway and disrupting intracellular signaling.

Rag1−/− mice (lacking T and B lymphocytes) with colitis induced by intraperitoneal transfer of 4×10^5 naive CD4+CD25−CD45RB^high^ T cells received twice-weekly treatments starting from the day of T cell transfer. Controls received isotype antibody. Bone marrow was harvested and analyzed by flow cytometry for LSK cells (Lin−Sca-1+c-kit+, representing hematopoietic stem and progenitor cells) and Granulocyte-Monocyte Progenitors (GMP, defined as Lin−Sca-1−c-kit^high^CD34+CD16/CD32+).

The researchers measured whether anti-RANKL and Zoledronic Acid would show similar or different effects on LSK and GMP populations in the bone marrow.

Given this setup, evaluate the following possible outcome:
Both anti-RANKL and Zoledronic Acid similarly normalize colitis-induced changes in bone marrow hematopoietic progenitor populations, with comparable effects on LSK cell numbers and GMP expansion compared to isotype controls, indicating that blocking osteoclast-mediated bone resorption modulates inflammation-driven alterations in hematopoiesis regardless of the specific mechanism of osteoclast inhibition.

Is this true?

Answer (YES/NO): YES